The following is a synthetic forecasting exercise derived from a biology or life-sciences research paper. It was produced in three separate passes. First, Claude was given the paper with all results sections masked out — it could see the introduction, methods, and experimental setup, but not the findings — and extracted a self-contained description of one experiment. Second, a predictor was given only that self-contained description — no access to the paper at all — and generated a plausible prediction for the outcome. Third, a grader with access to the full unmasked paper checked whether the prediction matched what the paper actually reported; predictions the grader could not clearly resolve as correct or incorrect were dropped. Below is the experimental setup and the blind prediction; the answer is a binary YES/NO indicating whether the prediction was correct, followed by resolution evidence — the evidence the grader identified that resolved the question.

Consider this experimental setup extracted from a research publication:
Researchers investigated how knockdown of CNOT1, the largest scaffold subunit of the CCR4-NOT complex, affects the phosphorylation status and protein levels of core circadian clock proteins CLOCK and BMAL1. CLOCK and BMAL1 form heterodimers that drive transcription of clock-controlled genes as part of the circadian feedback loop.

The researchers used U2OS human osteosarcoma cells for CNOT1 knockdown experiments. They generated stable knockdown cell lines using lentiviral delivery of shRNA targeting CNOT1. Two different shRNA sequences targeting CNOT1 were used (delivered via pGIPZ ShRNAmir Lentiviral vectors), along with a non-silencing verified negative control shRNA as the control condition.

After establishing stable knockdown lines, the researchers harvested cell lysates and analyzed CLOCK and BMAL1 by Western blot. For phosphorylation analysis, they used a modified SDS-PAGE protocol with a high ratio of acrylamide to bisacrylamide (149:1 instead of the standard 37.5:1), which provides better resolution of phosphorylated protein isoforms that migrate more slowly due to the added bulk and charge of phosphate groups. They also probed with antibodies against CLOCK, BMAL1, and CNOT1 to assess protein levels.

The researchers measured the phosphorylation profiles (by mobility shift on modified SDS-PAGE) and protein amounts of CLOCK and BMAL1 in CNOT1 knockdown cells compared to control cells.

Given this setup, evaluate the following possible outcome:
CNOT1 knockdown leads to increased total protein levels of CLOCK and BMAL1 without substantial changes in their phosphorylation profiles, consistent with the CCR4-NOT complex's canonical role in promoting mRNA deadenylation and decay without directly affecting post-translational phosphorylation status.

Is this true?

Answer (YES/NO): NO